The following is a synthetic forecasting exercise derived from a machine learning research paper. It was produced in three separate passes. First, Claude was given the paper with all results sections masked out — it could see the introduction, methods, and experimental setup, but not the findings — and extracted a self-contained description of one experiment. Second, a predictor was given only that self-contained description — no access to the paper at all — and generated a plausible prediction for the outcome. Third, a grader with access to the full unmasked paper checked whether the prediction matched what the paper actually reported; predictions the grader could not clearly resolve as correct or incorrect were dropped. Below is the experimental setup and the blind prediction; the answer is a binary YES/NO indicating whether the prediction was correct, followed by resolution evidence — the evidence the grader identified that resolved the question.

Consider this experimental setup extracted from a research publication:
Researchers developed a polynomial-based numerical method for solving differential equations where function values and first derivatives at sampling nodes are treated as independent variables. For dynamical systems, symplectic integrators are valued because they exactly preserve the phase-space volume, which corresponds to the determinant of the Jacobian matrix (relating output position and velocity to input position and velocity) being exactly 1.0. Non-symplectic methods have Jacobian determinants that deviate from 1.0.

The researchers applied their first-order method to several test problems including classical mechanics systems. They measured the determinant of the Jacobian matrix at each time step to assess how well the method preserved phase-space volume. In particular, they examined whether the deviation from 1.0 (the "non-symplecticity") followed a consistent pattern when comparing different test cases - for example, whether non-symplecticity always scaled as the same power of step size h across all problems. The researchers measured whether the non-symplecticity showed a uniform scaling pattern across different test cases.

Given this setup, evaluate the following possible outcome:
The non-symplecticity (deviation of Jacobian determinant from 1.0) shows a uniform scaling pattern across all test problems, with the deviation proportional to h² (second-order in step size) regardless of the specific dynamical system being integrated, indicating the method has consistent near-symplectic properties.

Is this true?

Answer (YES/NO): NO